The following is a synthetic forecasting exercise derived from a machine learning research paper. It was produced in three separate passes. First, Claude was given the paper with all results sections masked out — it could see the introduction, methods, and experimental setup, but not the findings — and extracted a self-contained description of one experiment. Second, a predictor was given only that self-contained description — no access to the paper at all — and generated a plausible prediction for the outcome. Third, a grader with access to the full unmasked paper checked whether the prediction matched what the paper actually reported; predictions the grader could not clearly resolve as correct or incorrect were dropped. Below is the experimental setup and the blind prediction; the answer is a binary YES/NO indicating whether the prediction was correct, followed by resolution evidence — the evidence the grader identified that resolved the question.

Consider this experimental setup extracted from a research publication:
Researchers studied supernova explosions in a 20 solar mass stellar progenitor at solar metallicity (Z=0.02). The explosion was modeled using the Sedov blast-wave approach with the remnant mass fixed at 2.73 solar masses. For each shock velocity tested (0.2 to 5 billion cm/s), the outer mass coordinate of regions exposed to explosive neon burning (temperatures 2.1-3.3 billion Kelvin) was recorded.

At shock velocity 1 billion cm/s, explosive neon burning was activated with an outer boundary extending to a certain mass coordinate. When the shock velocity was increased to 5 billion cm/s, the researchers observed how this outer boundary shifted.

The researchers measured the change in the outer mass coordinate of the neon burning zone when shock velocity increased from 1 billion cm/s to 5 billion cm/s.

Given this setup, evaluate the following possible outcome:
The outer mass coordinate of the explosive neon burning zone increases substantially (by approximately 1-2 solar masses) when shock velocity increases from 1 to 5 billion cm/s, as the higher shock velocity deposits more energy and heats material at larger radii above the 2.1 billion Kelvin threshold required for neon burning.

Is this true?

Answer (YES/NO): YES